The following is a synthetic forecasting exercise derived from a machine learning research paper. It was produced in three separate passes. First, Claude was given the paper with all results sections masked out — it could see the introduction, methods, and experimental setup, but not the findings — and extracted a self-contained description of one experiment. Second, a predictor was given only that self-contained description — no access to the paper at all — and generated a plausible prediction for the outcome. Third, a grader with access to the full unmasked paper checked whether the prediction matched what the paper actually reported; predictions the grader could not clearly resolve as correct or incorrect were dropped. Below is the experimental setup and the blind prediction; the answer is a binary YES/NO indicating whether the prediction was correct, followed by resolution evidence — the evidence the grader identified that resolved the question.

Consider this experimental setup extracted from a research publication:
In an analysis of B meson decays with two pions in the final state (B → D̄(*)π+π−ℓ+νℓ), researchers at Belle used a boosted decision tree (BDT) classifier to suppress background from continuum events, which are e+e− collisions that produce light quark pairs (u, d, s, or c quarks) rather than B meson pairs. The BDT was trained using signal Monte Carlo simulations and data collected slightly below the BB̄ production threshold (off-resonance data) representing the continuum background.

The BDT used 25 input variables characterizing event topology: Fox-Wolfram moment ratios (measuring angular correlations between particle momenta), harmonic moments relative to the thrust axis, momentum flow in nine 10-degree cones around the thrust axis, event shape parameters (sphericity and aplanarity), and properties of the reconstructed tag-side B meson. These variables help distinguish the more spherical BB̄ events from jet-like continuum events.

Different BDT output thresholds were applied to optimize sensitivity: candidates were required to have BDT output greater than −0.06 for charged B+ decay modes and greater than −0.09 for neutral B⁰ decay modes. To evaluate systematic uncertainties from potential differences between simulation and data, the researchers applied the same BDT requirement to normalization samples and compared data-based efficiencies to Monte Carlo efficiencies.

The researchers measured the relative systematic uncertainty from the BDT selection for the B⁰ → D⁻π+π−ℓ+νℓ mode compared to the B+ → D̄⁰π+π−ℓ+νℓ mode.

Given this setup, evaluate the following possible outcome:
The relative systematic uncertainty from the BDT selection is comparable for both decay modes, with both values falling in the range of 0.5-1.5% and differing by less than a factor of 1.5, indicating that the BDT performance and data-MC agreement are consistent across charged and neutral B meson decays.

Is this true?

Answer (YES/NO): NO